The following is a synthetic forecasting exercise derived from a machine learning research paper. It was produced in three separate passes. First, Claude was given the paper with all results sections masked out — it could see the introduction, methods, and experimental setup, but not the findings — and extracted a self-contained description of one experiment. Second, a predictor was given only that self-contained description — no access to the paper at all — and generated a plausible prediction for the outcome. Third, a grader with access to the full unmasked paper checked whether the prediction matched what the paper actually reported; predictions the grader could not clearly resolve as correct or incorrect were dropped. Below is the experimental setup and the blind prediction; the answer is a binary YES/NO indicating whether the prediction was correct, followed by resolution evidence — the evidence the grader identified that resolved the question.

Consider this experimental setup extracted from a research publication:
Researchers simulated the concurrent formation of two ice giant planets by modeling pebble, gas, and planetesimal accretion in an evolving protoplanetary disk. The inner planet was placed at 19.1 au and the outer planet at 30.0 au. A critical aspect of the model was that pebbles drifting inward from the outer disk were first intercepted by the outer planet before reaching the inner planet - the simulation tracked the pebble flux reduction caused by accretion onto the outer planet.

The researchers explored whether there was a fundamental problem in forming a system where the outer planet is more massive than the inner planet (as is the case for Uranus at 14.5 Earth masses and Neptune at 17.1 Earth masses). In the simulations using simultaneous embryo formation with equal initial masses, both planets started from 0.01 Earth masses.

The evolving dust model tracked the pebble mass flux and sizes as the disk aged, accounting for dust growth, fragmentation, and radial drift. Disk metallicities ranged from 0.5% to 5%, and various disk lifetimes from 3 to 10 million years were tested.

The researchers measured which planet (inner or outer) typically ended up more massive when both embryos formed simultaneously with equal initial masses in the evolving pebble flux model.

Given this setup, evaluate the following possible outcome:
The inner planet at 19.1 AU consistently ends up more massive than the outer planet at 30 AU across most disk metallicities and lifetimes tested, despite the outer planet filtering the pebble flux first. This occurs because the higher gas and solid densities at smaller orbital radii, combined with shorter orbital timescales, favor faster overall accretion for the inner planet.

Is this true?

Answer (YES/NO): YES